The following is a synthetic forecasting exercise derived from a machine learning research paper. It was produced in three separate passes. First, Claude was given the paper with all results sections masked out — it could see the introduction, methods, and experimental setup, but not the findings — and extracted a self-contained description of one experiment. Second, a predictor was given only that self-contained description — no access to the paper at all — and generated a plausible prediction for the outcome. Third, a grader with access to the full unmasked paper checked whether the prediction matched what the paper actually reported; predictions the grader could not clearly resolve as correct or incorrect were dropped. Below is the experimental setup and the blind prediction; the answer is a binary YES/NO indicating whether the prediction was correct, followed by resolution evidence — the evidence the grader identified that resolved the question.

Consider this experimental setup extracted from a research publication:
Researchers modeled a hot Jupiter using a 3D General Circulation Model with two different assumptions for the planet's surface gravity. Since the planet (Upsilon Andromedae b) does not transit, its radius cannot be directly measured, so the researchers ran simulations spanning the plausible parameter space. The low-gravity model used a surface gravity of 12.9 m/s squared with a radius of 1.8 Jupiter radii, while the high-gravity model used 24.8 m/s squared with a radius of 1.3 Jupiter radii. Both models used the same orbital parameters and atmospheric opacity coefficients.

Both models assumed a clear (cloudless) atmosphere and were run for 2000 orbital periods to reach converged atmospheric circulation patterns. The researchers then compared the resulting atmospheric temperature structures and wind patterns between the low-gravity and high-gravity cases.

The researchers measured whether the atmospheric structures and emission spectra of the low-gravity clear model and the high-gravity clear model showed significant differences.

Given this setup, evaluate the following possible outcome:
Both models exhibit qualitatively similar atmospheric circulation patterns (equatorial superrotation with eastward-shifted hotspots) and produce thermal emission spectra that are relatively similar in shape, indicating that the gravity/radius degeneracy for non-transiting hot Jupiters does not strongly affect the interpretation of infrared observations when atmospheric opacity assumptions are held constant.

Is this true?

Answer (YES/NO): YES